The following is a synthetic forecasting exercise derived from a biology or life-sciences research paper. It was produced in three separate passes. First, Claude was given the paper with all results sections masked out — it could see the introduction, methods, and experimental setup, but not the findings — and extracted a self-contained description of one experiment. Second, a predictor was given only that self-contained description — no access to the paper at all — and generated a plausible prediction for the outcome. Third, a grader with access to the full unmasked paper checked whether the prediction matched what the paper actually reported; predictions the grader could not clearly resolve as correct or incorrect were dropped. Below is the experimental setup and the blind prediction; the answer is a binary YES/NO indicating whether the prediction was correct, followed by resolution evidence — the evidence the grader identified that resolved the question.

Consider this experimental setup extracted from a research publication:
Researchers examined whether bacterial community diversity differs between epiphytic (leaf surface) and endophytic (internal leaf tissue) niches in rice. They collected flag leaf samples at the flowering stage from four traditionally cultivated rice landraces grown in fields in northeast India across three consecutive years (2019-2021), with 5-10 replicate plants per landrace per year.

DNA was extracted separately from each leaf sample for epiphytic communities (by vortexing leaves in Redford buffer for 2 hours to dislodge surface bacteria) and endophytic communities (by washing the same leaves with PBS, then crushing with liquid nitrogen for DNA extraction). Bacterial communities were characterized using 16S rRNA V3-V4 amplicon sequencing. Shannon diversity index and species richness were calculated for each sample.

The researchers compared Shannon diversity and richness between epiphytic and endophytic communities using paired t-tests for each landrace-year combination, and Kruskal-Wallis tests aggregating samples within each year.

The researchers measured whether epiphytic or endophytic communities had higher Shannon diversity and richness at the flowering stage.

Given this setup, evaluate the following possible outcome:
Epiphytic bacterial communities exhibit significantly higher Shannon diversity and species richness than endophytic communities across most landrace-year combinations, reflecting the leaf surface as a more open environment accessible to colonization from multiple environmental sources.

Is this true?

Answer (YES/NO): YES